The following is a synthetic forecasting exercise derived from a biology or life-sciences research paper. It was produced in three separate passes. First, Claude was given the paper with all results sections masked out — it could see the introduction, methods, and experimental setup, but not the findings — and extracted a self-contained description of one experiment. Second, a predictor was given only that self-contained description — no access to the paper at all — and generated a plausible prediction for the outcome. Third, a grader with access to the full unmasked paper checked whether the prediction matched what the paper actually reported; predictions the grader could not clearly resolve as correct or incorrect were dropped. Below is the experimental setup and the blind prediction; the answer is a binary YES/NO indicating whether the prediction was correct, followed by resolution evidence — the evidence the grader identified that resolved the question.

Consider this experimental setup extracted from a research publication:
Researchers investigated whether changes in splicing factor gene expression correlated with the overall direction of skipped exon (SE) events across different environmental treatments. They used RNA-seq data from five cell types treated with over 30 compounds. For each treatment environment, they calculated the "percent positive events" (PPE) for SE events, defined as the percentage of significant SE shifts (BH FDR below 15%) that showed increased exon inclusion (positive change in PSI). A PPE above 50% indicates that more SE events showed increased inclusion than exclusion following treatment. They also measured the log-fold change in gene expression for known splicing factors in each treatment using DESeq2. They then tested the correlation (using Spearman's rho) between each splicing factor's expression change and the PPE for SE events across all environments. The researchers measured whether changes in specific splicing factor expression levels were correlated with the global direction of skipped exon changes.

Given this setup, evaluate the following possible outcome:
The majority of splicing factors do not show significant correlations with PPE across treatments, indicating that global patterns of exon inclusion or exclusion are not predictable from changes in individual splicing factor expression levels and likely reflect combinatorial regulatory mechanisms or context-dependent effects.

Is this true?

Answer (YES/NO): YES